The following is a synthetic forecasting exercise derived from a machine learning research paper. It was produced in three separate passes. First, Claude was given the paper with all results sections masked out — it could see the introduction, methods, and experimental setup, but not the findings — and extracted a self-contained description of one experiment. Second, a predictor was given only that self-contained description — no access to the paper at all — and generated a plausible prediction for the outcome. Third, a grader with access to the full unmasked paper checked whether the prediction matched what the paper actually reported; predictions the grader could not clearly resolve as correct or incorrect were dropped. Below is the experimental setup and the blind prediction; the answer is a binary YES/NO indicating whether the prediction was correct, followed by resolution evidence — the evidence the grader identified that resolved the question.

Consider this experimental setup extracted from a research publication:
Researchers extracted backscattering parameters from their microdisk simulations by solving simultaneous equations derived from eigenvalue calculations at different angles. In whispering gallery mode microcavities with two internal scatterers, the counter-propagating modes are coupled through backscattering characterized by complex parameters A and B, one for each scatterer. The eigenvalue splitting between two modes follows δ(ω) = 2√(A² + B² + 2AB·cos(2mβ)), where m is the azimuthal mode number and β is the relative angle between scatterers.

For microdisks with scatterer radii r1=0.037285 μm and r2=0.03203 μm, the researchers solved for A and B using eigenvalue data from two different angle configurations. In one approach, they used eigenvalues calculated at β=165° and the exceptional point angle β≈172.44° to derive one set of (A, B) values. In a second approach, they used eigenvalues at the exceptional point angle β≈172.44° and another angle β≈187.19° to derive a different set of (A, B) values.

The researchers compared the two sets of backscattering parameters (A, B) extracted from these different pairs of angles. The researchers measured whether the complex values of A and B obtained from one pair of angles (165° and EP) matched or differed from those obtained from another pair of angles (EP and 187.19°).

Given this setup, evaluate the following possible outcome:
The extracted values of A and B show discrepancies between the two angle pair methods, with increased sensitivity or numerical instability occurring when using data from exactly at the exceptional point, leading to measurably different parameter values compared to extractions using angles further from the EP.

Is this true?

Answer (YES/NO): YES